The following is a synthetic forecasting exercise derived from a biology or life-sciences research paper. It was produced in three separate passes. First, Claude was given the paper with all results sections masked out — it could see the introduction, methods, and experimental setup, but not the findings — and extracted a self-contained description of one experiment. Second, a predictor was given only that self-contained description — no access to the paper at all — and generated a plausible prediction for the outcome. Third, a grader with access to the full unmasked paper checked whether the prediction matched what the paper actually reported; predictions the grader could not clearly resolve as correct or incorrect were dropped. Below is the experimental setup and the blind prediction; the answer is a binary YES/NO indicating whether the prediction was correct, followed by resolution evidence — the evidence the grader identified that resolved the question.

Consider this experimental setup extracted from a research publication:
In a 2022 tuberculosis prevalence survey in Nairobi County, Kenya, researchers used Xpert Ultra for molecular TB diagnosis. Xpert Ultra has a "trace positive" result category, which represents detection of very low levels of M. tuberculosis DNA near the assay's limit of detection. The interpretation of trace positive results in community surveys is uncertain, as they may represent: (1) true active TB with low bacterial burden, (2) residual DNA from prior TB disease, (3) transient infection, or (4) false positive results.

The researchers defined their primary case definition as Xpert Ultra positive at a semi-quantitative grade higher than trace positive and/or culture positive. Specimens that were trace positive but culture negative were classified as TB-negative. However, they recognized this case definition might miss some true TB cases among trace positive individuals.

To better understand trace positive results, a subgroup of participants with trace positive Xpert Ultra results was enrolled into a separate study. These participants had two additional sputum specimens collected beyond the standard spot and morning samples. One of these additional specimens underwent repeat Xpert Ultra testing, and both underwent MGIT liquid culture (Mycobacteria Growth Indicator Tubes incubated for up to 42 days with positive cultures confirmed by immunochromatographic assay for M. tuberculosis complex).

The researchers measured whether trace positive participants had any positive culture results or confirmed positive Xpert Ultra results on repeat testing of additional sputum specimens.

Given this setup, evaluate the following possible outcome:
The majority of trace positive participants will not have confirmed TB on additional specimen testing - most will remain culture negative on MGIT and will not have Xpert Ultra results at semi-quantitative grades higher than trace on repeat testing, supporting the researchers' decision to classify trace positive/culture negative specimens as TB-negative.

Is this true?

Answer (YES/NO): NO